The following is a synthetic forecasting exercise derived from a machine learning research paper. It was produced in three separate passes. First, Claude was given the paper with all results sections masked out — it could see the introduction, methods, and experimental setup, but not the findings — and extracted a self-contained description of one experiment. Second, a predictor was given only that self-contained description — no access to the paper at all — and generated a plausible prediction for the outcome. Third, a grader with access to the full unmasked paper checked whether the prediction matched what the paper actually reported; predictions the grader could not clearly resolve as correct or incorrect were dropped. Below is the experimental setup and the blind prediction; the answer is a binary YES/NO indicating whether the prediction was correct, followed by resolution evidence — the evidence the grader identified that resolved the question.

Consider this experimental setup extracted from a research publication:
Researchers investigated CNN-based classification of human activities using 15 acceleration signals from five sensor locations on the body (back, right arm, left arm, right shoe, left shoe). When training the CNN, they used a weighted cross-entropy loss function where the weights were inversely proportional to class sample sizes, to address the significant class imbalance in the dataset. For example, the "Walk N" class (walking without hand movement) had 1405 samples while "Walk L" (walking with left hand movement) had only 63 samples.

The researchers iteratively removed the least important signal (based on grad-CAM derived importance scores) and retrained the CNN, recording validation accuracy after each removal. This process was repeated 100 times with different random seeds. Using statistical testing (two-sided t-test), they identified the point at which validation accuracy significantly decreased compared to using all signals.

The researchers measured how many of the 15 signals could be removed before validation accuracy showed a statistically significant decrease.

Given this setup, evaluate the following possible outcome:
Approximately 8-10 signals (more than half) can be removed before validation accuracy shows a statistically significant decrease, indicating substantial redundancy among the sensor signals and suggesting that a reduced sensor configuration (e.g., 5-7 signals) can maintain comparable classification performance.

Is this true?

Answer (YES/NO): NO